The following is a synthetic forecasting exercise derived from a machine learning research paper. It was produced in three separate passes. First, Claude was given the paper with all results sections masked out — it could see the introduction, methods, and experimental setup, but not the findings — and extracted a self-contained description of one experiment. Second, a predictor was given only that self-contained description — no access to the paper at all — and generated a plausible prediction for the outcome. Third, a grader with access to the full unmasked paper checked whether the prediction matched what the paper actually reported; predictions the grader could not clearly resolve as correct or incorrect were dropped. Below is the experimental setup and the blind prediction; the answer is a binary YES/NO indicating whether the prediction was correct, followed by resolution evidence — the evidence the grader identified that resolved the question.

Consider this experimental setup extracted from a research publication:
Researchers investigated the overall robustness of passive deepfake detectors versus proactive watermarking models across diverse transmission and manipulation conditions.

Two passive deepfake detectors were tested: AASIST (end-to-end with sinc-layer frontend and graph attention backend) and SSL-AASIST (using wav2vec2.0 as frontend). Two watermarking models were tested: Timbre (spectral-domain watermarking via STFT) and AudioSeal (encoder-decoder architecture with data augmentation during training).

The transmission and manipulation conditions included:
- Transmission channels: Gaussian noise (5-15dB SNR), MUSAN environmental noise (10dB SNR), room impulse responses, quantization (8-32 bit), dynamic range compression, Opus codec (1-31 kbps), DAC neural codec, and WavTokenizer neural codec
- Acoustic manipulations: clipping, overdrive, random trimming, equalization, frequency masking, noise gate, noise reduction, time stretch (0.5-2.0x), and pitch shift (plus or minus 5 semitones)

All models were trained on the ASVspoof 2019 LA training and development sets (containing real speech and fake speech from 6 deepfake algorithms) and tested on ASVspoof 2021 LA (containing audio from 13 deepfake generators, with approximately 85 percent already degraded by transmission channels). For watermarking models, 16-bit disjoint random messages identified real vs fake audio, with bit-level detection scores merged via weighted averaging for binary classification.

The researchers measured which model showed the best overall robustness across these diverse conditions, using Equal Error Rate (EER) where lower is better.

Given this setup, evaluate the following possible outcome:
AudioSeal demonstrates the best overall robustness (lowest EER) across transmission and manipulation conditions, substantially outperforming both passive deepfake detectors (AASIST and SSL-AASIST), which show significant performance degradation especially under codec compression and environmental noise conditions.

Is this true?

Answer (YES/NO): NO